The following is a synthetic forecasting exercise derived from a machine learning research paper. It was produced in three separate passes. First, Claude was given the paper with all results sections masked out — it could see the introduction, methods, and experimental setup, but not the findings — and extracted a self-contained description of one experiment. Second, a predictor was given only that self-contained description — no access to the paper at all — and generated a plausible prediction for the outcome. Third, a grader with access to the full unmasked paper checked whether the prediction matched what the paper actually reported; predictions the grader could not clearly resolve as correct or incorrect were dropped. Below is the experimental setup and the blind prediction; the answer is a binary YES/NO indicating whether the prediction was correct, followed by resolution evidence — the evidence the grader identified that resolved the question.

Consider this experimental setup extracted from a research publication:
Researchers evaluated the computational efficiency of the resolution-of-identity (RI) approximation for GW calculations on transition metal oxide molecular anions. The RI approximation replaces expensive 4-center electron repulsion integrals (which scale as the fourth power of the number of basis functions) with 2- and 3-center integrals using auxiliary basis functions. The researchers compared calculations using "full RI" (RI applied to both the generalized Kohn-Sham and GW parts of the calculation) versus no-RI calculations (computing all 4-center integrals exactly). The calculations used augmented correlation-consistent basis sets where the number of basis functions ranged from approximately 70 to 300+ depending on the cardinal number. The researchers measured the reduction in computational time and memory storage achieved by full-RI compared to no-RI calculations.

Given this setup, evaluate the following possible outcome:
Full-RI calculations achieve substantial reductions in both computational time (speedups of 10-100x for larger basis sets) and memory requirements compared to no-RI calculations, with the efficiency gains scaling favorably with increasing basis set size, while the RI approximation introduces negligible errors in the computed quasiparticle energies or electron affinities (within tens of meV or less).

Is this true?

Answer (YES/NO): NO